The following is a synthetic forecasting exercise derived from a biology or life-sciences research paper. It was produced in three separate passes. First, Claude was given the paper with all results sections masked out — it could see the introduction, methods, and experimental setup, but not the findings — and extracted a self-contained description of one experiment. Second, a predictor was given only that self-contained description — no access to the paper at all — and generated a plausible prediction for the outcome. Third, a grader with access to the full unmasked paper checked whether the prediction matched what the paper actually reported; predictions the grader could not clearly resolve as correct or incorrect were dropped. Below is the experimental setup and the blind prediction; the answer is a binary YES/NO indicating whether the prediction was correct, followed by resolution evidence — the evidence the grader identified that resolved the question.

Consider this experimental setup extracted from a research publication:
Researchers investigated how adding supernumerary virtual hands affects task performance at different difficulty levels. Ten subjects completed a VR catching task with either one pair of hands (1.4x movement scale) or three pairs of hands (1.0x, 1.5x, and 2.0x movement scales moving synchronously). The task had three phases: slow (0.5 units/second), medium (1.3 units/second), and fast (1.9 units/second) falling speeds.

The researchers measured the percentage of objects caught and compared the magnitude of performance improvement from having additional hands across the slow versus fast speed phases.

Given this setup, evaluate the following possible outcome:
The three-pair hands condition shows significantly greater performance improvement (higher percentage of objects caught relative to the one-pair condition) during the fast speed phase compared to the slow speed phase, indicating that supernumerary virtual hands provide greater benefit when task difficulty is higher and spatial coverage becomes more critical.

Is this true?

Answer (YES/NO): YES